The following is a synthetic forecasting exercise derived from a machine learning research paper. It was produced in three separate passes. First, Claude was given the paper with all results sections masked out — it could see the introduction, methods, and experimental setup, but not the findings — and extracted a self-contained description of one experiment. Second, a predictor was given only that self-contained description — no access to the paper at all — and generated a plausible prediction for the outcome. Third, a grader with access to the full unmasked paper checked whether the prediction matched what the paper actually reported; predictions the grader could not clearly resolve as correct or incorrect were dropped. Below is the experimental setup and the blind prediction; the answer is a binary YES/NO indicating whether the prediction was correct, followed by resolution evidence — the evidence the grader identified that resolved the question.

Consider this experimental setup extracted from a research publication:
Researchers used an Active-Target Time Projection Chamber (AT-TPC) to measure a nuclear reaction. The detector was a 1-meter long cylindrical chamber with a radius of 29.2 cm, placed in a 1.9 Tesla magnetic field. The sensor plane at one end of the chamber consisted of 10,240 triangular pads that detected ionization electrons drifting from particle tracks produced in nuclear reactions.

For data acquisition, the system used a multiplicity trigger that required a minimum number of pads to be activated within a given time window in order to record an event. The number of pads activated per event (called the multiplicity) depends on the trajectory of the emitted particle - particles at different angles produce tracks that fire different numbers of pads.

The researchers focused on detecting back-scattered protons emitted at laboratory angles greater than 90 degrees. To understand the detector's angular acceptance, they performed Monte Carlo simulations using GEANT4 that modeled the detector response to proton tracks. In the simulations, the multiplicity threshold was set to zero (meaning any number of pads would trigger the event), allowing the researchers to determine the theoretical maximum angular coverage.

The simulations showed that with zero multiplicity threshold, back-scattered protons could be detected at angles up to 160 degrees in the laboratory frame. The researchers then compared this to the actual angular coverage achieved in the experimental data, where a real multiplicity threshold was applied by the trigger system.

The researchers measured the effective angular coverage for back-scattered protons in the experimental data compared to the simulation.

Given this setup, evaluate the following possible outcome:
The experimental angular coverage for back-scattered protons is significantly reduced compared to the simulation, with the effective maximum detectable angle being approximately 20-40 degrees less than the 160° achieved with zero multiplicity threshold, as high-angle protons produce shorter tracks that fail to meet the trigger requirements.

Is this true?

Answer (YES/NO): YES